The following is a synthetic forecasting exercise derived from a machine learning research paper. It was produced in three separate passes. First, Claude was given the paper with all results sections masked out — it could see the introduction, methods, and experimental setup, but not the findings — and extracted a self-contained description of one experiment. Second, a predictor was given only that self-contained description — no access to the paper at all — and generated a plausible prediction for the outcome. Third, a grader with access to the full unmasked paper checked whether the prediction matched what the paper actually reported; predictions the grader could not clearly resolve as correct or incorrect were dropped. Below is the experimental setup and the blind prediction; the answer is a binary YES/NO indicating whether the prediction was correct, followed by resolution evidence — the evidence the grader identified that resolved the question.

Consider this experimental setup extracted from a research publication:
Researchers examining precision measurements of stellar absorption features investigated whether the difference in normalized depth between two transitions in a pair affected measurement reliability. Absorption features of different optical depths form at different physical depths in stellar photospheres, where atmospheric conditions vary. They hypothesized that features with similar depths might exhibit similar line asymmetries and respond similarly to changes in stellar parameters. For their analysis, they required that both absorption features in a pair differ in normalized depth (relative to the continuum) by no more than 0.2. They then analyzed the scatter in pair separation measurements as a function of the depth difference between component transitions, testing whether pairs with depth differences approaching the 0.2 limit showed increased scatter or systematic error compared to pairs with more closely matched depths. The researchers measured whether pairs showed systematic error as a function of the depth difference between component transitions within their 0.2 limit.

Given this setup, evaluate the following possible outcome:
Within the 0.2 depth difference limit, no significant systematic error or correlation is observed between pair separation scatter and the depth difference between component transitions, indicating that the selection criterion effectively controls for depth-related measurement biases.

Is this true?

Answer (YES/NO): YES